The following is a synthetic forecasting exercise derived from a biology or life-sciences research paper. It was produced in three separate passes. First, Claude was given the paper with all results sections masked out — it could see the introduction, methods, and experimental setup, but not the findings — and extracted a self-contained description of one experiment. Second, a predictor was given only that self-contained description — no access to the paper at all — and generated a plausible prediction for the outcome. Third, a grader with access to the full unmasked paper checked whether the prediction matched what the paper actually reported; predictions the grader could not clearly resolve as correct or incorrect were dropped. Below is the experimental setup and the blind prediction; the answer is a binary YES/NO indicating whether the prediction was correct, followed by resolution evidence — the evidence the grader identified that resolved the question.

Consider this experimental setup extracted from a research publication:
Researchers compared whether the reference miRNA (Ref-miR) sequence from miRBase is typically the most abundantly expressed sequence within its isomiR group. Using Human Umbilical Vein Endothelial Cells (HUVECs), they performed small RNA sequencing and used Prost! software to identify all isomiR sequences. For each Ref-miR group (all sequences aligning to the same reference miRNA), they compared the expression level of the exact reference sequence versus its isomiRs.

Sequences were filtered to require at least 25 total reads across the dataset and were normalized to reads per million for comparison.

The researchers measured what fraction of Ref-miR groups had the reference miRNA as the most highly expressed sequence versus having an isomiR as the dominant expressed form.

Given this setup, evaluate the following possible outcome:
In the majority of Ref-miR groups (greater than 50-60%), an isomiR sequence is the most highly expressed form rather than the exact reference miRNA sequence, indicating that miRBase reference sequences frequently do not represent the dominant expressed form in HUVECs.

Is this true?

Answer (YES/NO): YES